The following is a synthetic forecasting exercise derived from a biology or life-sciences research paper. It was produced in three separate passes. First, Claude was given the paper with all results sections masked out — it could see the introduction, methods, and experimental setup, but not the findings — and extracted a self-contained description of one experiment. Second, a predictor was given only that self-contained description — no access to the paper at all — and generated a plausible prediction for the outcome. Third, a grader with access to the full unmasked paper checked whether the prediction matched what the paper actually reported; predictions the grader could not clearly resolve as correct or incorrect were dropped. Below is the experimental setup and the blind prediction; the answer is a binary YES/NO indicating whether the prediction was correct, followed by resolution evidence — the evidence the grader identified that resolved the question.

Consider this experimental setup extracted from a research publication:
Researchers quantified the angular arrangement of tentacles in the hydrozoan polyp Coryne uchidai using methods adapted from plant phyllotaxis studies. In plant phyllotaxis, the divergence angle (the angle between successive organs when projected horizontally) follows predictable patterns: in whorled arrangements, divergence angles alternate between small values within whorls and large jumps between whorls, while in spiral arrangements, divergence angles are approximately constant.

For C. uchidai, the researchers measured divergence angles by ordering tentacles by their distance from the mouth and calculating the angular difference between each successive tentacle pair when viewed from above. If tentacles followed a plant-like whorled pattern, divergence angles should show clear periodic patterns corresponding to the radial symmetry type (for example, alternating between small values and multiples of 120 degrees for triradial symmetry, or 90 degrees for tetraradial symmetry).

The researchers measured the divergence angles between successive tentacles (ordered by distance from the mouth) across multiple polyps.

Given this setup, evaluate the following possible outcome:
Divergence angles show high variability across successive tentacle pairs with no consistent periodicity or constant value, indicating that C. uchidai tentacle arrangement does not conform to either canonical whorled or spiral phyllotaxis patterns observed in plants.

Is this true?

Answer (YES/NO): NO